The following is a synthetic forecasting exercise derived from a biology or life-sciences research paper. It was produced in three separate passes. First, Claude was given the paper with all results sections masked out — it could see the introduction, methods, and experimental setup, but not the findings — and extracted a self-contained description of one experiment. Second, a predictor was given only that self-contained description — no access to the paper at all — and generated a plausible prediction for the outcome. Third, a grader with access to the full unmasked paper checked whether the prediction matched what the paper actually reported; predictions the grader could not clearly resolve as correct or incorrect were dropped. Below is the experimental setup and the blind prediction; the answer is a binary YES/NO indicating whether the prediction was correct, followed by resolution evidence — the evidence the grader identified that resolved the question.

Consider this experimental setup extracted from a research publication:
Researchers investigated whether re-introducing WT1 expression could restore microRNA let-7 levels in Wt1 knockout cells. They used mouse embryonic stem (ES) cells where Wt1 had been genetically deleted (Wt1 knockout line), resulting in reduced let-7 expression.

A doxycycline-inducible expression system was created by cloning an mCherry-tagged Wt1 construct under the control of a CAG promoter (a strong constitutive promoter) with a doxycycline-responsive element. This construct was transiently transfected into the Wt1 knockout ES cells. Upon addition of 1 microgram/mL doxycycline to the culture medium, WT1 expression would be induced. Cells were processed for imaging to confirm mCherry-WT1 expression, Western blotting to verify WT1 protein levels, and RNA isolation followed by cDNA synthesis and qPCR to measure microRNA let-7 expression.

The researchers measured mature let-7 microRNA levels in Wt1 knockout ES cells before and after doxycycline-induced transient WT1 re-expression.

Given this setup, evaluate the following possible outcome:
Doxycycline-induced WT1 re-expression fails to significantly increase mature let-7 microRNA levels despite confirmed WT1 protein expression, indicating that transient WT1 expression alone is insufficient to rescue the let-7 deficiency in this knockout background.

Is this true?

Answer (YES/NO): NO